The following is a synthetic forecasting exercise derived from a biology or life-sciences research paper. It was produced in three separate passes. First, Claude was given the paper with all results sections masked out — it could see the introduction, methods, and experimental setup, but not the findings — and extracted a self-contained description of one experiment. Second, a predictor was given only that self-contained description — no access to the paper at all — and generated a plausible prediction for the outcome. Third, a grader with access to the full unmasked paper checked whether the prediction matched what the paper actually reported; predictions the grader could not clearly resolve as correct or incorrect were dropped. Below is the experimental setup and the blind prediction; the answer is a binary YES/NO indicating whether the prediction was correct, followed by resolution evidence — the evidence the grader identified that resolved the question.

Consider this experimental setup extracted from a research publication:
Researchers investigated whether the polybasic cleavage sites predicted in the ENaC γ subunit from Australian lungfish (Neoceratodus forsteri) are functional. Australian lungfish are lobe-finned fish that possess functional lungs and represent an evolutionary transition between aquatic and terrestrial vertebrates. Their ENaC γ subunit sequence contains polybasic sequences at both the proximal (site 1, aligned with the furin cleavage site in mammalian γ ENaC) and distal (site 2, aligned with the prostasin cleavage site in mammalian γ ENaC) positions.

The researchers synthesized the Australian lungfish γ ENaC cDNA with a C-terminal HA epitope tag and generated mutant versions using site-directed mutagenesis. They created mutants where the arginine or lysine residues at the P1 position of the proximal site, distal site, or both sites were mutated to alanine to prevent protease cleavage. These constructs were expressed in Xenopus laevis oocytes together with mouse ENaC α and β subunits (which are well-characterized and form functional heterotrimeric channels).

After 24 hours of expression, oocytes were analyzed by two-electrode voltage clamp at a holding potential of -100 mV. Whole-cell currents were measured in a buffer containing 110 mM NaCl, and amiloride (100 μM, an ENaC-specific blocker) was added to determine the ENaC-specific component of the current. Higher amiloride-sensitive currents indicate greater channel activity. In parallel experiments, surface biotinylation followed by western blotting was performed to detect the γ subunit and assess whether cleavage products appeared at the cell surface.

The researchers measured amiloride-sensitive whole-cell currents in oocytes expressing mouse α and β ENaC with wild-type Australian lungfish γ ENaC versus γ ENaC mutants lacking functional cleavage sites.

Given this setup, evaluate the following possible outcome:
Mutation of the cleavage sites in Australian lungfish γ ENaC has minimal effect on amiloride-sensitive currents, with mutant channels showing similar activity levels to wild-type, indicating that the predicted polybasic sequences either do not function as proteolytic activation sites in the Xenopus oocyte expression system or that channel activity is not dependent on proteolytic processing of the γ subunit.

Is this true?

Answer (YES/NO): NO